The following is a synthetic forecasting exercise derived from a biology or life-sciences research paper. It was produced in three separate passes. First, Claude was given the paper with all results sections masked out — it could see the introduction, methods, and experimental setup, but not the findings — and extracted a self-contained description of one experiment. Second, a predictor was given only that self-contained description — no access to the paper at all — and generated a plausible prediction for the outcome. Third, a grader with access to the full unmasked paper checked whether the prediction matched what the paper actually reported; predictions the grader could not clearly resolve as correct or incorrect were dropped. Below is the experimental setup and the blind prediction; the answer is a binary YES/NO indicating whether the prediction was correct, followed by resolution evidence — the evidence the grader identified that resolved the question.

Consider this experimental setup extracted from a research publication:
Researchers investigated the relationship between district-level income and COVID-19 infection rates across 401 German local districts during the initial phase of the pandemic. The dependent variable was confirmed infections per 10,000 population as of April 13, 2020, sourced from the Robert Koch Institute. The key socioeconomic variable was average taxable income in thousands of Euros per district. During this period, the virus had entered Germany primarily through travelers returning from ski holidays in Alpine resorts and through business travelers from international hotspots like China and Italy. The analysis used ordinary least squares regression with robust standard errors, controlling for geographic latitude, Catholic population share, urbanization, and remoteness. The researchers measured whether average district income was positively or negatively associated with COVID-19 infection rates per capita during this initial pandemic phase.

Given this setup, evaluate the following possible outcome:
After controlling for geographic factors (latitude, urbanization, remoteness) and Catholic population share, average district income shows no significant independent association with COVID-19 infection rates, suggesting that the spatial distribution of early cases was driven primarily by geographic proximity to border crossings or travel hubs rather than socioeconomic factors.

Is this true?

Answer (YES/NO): NO